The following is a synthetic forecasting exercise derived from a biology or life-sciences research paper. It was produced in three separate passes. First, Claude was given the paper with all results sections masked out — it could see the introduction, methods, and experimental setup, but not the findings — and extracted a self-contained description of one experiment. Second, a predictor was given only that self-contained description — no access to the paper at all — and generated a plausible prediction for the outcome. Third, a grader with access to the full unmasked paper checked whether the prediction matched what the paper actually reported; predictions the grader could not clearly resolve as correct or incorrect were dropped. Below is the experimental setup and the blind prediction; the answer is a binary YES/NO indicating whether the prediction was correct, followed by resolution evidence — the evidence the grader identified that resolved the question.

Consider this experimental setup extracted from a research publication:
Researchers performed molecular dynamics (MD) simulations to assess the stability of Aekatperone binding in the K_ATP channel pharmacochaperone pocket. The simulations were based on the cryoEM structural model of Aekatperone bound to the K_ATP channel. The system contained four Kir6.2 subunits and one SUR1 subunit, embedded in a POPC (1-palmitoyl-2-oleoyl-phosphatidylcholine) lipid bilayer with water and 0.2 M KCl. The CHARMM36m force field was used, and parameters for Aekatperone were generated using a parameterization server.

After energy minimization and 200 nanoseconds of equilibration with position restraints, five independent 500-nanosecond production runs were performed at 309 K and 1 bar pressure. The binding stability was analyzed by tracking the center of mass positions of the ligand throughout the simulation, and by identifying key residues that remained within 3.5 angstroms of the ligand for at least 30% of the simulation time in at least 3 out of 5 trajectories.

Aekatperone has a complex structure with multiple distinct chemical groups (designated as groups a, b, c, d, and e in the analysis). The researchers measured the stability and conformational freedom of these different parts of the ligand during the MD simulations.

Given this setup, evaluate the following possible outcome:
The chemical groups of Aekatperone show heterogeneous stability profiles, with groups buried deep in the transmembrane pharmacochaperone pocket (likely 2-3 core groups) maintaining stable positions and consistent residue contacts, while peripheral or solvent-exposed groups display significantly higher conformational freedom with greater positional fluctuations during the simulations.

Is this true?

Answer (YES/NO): YES